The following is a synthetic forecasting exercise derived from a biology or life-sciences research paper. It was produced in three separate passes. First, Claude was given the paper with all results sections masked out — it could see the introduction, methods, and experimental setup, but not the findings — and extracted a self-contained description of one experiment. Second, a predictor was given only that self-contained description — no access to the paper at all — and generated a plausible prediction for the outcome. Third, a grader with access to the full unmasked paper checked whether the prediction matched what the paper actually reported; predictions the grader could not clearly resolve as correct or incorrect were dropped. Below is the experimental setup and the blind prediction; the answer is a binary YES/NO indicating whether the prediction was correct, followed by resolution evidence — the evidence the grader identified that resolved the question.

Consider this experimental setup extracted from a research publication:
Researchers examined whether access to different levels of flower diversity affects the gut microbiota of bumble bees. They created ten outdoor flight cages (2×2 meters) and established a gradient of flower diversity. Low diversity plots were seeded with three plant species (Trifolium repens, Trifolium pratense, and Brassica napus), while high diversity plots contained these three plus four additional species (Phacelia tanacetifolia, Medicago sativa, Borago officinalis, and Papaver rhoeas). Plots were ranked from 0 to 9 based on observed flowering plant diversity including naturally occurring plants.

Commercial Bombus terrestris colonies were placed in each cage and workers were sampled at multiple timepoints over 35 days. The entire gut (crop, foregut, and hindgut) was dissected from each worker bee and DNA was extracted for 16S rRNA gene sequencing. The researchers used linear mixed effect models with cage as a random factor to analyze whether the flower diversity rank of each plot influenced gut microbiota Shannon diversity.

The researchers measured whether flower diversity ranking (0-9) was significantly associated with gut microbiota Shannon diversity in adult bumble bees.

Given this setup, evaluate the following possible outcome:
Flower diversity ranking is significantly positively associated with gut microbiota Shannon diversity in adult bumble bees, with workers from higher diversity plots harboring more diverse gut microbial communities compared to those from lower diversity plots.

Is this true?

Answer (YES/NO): NO